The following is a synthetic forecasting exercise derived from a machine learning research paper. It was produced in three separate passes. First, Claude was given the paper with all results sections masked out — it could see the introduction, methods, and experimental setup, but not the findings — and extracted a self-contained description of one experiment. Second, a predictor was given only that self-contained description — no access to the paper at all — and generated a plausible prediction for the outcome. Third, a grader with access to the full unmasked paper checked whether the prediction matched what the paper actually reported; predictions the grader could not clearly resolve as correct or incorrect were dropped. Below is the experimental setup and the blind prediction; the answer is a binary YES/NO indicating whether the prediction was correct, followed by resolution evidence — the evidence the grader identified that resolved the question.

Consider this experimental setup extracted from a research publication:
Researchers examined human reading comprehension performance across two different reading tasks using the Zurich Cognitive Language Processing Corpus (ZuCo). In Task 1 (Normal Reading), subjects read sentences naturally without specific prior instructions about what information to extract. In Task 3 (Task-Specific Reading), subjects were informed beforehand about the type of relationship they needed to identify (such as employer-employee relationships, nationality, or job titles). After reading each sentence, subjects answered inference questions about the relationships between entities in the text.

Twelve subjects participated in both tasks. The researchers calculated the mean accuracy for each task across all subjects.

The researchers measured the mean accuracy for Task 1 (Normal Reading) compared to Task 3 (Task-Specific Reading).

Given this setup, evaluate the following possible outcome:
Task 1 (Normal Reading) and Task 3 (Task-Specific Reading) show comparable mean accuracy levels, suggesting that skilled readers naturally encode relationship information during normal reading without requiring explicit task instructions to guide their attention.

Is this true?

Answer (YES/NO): NO